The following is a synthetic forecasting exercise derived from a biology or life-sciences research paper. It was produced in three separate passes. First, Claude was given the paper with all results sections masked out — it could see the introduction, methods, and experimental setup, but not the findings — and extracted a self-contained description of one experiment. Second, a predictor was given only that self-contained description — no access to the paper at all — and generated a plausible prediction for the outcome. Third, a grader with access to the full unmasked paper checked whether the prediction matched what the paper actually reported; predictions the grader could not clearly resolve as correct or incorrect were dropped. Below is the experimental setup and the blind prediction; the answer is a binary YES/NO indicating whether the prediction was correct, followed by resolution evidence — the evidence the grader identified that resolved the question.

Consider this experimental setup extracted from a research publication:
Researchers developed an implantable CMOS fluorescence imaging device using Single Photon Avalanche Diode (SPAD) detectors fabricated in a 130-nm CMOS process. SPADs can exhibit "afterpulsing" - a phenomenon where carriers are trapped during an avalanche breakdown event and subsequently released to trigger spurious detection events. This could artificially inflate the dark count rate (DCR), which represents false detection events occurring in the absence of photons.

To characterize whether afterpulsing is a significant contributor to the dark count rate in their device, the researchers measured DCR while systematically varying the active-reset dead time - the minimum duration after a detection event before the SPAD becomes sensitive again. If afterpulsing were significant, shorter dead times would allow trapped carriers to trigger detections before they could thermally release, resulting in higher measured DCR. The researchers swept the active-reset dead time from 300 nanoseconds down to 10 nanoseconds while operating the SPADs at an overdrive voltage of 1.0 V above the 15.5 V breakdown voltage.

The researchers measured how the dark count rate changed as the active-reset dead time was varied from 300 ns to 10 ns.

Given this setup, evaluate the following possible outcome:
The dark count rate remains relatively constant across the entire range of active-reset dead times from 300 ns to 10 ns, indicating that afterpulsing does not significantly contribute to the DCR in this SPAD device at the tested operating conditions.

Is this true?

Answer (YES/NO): YES